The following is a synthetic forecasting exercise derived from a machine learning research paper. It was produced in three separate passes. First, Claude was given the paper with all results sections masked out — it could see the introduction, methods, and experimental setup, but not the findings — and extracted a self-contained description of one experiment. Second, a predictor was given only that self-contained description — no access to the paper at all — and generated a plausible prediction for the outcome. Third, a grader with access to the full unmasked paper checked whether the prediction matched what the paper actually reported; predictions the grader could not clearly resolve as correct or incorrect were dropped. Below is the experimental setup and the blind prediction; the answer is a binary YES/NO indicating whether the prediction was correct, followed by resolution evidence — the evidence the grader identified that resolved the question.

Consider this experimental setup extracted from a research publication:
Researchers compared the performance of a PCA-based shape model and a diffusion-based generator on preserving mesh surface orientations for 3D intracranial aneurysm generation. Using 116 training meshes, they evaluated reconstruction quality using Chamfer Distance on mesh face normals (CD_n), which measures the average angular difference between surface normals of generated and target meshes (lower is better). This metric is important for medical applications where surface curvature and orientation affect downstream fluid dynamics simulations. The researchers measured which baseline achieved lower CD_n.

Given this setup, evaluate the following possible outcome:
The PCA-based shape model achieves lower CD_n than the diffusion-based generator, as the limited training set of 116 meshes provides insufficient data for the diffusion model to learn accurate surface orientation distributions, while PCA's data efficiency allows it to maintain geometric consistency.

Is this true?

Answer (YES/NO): YES